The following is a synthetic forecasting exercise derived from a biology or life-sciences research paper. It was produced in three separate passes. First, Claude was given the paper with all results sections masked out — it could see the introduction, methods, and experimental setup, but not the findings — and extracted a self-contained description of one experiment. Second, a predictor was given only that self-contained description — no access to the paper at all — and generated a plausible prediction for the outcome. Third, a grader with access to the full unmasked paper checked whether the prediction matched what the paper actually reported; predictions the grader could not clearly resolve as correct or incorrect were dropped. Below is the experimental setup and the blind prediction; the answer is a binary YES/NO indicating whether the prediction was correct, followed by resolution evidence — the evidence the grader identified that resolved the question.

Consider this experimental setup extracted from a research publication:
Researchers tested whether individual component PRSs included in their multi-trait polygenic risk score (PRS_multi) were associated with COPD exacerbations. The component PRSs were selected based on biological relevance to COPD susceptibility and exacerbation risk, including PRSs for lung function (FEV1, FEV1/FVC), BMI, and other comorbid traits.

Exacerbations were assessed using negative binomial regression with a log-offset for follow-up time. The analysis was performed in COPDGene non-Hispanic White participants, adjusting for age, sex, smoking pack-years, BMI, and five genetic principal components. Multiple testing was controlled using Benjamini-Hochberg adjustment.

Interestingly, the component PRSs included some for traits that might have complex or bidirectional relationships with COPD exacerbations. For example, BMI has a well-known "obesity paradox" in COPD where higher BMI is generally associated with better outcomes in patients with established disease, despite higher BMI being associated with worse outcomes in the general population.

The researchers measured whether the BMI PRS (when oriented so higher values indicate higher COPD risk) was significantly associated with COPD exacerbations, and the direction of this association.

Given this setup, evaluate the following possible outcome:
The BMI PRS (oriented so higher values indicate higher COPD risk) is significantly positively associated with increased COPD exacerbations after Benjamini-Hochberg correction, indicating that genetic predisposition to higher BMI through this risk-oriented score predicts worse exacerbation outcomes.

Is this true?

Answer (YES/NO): NO